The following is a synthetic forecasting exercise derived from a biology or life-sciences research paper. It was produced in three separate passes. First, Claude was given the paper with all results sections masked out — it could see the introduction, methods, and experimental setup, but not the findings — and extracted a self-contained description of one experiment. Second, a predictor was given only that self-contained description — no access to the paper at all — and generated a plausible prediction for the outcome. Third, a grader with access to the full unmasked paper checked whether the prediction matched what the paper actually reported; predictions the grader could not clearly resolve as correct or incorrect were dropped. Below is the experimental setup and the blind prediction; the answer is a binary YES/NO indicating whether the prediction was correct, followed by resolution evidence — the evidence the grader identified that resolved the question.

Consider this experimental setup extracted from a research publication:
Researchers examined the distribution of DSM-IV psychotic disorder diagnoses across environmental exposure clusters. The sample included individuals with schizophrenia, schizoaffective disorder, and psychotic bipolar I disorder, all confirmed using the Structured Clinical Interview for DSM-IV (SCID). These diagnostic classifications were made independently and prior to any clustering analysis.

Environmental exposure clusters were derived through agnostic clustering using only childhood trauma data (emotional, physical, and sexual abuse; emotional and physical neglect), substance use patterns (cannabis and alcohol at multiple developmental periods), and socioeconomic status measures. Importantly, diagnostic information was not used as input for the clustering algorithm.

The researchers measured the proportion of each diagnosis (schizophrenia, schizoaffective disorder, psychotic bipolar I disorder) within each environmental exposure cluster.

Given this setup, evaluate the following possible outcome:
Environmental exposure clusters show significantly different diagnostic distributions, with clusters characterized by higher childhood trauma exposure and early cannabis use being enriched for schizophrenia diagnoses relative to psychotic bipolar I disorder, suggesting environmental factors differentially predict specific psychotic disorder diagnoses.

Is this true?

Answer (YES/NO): NO